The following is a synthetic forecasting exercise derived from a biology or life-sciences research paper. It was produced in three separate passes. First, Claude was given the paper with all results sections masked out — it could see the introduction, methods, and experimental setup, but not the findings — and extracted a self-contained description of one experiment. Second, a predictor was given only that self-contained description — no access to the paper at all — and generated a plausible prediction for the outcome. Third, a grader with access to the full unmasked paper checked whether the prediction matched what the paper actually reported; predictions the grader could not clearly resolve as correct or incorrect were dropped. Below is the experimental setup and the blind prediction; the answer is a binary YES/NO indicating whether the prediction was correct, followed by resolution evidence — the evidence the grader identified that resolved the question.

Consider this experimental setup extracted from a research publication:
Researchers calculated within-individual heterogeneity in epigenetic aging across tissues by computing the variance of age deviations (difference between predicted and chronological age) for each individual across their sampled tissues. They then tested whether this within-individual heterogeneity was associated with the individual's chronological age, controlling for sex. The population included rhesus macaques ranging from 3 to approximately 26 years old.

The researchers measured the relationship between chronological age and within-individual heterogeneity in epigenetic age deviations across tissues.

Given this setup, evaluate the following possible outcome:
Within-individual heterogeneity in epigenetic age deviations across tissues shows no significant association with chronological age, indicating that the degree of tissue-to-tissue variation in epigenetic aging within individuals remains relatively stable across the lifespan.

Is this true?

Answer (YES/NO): NO